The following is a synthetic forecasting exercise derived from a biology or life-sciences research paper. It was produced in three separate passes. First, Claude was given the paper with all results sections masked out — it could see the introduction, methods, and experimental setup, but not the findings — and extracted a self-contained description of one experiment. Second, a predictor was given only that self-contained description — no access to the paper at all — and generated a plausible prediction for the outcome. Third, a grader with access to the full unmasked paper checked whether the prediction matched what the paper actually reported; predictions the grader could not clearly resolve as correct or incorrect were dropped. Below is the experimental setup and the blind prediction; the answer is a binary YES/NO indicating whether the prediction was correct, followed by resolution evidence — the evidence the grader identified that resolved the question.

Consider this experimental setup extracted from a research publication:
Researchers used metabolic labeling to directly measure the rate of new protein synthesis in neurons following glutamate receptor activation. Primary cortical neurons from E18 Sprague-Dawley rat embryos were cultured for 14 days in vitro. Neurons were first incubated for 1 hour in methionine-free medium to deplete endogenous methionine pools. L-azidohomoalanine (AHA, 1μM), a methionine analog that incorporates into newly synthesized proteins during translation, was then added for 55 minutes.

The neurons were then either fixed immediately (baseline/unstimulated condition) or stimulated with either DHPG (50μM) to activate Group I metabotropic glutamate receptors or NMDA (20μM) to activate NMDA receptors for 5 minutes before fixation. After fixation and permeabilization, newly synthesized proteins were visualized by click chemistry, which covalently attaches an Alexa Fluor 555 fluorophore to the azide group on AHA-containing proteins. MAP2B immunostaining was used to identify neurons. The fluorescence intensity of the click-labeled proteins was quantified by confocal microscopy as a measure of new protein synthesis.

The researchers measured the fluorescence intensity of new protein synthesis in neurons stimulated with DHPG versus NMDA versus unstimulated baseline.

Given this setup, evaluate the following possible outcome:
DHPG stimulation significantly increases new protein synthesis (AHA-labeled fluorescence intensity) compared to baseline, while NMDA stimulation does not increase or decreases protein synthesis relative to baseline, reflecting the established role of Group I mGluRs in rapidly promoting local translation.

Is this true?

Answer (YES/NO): YES